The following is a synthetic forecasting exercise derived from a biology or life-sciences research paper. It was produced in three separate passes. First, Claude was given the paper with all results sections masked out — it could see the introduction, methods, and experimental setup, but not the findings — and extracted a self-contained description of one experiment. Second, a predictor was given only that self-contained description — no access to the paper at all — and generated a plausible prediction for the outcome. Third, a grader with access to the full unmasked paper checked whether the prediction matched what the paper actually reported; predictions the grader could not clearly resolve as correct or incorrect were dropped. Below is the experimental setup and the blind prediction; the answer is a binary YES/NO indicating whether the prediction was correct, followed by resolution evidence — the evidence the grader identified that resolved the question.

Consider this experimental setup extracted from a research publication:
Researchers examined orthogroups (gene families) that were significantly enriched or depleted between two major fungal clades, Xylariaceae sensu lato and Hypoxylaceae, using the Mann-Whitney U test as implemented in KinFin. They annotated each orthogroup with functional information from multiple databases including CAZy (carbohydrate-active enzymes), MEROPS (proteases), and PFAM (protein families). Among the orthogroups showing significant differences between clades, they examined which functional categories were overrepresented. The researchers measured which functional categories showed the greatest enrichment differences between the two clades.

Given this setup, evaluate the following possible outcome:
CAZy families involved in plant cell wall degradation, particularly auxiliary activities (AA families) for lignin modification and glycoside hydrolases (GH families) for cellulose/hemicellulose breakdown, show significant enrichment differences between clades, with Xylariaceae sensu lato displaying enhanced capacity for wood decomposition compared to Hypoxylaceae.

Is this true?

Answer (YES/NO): YES